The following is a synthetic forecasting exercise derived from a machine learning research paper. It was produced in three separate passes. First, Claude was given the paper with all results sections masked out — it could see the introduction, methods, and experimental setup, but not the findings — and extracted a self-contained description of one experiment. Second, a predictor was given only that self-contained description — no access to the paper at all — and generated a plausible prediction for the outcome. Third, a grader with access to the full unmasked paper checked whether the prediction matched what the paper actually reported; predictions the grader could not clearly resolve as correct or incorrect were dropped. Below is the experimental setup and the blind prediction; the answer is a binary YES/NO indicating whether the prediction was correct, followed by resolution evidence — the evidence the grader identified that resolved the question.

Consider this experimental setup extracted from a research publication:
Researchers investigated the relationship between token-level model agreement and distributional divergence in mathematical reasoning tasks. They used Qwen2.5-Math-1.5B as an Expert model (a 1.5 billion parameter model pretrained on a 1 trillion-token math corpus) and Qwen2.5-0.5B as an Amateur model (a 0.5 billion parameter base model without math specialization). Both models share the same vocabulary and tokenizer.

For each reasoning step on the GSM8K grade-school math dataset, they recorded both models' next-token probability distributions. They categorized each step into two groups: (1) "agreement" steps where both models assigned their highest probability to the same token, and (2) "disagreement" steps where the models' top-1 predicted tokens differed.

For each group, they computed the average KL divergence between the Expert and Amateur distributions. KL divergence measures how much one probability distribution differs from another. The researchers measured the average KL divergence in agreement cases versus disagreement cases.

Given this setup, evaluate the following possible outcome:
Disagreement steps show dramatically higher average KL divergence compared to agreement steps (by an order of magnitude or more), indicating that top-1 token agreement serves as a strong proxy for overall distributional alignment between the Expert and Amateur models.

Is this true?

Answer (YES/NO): NO